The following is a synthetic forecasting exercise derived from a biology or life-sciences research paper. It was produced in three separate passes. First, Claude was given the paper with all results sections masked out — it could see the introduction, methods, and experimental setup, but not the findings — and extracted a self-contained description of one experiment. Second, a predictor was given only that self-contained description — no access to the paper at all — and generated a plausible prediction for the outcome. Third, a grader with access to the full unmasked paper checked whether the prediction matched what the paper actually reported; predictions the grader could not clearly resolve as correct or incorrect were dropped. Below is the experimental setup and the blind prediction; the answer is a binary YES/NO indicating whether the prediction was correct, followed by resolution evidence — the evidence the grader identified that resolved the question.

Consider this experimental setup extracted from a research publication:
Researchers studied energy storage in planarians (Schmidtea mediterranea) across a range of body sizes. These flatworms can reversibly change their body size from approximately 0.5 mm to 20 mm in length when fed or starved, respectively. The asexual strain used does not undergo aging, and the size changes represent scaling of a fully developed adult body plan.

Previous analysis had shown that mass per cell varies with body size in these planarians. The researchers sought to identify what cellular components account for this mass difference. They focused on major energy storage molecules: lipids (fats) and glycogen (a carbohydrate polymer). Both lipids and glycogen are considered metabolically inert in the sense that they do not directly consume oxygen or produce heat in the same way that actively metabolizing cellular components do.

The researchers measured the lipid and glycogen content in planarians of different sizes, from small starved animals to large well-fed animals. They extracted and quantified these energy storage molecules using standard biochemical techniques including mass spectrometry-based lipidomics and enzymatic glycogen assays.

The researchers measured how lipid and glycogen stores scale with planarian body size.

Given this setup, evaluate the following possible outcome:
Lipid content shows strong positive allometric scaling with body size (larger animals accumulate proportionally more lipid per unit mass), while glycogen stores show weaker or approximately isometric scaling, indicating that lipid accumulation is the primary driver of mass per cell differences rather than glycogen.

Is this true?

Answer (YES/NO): NO